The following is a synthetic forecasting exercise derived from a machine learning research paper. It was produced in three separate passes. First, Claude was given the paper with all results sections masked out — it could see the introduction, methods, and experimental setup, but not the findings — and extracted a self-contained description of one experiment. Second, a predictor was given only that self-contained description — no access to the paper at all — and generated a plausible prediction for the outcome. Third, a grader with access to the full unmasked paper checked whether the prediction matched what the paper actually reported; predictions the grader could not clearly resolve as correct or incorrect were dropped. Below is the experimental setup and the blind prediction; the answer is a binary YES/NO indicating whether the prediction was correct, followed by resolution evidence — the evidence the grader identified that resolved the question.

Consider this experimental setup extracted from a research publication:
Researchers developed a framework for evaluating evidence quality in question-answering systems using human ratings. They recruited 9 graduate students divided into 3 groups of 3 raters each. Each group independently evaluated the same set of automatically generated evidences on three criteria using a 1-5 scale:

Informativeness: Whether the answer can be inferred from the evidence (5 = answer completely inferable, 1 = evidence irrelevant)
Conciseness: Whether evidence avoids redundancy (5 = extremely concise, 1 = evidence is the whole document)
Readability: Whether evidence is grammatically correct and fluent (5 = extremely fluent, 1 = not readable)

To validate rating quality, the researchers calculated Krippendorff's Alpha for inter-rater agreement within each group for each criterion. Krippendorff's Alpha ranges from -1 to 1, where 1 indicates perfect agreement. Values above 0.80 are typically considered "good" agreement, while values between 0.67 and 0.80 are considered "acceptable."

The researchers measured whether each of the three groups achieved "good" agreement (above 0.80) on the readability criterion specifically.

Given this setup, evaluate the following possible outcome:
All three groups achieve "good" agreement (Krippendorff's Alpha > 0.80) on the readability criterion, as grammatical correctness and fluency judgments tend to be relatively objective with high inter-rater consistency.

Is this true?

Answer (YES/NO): NO